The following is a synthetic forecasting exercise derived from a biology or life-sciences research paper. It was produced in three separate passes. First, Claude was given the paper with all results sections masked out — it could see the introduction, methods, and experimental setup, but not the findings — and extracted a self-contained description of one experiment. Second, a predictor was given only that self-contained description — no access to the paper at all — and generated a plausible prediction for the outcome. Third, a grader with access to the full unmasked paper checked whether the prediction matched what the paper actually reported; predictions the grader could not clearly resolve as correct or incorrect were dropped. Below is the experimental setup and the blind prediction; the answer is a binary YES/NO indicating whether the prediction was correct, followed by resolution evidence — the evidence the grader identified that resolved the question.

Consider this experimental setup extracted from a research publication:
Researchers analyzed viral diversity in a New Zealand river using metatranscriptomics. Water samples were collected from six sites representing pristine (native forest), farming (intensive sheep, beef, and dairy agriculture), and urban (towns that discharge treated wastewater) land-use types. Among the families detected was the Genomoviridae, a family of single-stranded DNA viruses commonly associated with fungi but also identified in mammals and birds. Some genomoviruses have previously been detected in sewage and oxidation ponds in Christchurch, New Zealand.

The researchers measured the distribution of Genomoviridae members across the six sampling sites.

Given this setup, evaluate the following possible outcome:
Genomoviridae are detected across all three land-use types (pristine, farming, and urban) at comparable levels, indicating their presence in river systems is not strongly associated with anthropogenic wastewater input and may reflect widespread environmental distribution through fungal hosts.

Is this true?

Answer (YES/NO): NO